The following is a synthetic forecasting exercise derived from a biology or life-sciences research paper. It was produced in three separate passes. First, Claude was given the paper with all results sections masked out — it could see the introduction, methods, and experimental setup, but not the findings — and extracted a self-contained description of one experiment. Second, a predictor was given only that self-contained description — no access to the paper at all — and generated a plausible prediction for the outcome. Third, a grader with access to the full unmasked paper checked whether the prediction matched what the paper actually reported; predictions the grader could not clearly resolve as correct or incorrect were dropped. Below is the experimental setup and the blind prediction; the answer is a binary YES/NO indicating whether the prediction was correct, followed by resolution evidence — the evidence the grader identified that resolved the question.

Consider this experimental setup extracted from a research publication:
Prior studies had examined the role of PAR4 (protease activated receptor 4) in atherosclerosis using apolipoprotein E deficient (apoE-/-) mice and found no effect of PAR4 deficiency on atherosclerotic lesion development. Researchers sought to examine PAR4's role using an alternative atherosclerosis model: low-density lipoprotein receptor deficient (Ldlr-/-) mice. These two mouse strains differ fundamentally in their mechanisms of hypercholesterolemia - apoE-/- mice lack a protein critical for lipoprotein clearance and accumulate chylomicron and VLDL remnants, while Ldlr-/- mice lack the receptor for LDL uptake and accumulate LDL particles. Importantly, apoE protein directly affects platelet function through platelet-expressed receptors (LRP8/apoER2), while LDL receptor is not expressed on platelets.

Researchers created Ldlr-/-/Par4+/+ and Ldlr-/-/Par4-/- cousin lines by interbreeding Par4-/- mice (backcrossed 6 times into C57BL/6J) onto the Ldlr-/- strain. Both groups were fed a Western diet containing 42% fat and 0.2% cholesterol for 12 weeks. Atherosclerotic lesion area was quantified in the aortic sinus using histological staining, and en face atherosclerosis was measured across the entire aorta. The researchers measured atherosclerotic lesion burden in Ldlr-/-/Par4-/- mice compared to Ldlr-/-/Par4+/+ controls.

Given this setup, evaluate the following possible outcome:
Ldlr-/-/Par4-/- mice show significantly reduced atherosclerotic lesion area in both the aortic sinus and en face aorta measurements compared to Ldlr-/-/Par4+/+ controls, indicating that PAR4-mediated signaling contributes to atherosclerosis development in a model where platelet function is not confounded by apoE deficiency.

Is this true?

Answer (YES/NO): YES